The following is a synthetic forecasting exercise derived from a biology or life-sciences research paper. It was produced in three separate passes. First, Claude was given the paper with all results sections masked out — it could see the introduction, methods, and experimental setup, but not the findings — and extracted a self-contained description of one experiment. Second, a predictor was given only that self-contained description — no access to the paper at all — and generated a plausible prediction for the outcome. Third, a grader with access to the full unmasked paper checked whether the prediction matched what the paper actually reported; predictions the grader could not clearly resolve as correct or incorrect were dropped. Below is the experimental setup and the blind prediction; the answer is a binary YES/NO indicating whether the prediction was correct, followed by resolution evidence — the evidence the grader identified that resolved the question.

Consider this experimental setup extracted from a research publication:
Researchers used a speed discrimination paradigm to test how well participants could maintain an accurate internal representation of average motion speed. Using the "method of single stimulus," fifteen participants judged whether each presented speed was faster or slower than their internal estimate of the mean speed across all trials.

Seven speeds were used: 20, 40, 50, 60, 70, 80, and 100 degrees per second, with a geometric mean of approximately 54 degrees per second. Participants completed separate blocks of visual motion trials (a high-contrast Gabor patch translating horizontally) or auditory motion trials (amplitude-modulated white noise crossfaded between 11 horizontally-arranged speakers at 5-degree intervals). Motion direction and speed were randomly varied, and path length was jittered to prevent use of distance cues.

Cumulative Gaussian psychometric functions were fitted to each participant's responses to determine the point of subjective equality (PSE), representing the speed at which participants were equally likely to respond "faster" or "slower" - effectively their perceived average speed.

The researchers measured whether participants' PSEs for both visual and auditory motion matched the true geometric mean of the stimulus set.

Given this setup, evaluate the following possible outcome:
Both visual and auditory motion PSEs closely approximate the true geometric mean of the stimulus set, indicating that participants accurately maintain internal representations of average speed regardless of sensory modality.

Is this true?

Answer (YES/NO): NO